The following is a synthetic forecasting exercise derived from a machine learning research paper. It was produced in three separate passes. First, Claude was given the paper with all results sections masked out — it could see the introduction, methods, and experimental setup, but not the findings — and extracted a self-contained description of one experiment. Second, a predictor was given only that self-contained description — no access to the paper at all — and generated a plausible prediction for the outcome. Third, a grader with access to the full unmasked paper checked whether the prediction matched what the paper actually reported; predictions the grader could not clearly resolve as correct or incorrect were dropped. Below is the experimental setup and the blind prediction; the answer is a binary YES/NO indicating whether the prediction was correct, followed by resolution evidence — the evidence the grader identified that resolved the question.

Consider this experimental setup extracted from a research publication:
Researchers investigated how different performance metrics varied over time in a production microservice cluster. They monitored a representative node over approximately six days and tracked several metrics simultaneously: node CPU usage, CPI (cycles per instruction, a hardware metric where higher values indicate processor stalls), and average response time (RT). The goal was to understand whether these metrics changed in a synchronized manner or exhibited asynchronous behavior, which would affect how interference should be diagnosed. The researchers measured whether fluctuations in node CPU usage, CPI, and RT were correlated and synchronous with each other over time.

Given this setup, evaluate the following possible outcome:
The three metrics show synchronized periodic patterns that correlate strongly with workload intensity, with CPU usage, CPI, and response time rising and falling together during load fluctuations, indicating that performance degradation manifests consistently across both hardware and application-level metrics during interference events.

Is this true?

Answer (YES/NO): NO